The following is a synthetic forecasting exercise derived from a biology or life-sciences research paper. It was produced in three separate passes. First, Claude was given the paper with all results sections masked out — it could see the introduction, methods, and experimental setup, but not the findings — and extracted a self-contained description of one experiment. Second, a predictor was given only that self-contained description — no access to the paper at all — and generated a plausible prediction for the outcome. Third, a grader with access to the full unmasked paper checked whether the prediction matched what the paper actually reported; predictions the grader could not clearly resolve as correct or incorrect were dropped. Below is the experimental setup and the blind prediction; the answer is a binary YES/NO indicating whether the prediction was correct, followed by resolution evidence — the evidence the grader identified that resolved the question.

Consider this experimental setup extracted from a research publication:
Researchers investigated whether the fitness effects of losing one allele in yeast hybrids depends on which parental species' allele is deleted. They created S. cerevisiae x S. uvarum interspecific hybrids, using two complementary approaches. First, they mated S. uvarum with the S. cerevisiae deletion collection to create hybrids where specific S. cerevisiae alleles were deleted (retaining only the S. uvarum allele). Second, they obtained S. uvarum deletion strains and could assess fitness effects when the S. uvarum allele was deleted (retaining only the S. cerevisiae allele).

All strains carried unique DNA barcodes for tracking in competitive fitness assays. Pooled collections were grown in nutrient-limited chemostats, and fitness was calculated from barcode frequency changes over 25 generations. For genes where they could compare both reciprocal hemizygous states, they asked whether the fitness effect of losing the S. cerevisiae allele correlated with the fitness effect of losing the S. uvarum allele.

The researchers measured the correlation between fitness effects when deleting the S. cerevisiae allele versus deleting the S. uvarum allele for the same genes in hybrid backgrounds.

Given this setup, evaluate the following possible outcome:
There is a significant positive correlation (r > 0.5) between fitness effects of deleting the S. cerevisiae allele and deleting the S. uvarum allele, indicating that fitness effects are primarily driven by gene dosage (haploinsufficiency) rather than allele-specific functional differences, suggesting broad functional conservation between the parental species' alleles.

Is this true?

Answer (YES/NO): NO